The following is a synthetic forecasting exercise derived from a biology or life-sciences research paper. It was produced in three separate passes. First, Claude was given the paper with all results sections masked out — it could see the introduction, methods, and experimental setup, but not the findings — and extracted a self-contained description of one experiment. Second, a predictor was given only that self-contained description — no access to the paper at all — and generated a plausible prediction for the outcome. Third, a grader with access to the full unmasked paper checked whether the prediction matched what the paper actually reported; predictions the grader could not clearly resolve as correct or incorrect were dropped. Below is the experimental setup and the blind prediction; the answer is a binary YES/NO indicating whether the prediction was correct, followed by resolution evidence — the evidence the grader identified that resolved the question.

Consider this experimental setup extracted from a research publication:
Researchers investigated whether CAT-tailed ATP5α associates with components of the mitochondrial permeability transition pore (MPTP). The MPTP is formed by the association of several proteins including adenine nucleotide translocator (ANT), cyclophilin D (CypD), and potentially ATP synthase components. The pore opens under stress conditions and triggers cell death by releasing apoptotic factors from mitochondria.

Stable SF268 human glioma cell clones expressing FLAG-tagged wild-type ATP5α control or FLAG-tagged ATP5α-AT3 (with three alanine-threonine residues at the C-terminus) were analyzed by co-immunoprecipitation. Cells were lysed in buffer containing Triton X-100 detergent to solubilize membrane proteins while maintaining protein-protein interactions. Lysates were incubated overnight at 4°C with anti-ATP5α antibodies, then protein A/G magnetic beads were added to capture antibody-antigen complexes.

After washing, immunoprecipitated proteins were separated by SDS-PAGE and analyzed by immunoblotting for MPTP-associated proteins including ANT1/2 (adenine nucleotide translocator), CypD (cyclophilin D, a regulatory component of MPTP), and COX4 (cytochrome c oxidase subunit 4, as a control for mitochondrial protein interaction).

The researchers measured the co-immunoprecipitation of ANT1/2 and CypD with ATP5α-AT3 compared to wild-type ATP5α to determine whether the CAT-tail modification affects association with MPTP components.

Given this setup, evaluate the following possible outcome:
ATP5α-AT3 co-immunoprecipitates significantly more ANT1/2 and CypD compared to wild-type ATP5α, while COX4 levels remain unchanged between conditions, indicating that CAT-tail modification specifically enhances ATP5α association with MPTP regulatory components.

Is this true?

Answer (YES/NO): NO